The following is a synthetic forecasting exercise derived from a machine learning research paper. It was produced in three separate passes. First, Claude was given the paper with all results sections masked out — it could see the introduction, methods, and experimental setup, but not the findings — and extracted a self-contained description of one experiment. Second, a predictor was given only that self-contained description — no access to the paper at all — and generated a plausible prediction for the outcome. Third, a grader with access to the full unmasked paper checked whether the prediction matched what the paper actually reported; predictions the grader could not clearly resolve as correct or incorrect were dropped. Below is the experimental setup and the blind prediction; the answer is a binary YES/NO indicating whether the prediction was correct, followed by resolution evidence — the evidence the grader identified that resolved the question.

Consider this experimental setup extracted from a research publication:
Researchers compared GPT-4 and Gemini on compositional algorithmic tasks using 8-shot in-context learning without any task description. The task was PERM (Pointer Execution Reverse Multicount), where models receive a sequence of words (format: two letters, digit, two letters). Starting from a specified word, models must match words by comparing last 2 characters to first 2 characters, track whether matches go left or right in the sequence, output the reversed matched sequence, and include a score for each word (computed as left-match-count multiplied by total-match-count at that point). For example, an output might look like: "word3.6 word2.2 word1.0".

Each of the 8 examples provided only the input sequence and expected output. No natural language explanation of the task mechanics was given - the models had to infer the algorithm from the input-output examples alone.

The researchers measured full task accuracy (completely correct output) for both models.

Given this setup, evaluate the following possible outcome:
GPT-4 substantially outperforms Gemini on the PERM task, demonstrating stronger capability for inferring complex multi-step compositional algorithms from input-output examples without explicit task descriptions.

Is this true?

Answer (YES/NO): NO